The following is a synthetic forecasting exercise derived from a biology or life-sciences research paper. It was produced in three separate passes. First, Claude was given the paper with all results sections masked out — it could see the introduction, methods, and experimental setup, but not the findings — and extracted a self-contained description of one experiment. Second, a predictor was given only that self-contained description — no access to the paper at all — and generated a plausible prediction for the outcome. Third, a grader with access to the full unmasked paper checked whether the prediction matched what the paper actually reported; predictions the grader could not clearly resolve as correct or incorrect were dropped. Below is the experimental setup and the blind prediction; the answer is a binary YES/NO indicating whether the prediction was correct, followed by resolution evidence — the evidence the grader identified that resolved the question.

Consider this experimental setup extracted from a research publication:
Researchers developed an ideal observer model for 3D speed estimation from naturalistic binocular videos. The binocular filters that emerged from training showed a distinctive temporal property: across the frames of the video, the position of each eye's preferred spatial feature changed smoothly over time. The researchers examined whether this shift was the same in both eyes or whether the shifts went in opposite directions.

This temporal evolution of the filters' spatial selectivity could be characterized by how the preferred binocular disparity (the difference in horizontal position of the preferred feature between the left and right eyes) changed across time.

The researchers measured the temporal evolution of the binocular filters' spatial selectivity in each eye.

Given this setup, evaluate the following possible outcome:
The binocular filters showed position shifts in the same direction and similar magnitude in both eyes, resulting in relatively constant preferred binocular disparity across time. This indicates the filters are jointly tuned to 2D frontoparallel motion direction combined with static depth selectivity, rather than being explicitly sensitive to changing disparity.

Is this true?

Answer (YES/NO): NO